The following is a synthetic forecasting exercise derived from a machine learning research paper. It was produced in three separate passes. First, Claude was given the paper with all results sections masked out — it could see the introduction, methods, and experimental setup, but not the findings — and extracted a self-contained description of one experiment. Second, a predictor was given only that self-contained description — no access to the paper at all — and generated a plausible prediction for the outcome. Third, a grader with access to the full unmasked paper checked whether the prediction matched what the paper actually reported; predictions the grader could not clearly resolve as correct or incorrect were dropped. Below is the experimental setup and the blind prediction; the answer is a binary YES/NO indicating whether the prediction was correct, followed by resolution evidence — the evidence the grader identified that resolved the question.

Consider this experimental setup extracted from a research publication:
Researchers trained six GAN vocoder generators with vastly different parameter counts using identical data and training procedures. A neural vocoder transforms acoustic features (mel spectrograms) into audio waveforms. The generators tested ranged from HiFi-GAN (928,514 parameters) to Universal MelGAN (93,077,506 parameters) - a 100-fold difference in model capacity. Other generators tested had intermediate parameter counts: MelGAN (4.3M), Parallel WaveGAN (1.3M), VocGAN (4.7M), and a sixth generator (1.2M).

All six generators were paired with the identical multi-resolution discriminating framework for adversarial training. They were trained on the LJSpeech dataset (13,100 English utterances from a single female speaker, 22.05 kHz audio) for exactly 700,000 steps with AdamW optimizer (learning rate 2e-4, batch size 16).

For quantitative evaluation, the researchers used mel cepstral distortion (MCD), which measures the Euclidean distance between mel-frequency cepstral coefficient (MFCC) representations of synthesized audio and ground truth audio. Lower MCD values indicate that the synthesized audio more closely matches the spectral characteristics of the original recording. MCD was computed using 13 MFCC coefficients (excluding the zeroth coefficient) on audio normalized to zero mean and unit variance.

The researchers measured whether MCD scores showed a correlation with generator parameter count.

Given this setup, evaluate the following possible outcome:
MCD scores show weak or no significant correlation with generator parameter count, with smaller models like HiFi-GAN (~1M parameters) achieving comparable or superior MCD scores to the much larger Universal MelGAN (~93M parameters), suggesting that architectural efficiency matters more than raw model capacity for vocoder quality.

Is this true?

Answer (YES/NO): NO